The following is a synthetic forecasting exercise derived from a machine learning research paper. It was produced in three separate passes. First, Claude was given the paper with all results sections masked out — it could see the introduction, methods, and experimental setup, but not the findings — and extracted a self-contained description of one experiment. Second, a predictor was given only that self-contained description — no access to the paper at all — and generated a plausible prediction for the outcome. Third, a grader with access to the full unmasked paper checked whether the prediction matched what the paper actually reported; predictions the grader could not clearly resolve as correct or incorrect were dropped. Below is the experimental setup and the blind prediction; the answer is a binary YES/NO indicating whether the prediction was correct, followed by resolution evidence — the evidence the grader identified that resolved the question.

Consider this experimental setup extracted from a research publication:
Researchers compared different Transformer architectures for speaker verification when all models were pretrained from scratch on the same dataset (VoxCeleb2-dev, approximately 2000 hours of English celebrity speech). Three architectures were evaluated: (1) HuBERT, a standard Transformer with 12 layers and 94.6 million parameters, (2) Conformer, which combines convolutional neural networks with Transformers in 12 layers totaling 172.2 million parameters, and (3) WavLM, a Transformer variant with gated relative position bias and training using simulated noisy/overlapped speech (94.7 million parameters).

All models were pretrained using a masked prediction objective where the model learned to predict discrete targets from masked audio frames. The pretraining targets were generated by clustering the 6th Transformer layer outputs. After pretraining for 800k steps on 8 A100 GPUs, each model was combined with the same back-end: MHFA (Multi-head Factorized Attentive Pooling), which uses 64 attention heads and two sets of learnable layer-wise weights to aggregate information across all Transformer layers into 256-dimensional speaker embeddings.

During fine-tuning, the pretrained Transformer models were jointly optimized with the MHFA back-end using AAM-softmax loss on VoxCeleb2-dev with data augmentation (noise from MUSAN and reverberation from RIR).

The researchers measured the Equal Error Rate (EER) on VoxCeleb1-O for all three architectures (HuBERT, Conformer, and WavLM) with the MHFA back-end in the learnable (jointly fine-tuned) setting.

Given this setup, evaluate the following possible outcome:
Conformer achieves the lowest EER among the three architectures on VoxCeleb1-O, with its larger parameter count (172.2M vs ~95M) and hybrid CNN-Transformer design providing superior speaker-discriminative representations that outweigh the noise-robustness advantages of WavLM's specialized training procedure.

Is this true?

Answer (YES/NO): YES